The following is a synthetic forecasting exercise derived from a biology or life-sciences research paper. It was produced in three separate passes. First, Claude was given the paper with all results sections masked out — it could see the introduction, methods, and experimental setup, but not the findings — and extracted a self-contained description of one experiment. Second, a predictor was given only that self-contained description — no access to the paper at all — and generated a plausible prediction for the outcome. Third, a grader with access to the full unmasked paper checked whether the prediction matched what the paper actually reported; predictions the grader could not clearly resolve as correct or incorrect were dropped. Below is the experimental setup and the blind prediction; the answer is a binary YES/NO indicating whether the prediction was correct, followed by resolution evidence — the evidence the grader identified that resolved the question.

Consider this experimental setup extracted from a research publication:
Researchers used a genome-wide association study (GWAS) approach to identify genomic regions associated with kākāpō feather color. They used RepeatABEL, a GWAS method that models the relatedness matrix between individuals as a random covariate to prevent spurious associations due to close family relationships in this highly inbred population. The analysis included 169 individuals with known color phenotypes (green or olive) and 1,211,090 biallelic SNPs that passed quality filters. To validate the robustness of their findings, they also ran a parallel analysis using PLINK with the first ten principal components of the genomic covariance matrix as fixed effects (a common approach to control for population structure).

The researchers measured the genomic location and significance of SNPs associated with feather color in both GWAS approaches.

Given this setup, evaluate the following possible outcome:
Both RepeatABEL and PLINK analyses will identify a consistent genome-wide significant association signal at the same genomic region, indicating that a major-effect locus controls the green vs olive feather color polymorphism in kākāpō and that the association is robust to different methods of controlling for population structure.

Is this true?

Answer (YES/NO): YES